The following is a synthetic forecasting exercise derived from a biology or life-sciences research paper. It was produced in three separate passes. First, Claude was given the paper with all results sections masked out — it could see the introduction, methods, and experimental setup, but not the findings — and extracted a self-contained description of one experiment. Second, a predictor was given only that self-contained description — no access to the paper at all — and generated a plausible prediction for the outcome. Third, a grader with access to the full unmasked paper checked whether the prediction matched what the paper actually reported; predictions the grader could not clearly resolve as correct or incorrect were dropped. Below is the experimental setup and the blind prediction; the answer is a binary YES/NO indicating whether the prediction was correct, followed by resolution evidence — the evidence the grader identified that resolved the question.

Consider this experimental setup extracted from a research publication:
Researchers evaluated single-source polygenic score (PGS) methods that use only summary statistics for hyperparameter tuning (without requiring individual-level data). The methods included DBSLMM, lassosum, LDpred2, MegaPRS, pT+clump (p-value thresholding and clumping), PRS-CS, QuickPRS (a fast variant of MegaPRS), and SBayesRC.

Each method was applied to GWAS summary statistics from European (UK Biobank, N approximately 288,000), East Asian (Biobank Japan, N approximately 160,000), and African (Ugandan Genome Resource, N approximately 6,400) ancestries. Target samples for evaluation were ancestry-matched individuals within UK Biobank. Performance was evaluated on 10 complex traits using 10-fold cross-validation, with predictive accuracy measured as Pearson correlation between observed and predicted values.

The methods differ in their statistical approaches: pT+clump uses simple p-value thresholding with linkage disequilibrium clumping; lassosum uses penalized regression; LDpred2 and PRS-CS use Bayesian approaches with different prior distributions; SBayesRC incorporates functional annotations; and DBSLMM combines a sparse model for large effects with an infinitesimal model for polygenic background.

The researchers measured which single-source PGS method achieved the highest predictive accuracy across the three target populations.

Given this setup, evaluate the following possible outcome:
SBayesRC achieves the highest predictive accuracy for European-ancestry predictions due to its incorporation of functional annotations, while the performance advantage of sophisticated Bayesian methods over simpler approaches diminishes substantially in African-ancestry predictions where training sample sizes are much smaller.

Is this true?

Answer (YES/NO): YES